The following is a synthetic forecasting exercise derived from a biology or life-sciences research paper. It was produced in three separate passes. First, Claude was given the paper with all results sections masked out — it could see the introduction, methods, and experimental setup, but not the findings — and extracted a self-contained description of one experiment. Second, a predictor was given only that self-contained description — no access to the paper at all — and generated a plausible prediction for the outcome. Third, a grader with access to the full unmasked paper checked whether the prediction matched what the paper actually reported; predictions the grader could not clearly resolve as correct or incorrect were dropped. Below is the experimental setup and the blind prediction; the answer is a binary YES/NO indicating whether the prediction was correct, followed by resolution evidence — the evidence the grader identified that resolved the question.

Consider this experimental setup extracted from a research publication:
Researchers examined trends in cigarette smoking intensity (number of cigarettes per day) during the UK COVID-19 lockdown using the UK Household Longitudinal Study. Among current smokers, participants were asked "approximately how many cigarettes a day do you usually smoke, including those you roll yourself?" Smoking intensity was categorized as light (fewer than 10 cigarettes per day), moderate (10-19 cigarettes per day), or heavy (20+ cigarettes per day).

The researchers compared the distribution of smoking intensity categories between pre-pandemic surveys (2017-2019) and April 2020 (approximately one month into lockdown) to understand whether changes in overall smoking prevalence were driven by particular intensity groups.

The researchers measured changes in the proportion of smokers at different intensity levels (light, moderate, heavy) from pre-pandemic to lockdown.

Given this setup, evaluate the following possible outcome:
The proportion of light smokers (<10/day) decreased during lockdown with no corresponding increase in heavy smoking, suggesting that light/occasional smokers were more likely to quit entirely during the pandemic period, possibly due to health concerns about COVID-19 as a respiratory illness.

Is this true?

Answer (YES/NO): YES